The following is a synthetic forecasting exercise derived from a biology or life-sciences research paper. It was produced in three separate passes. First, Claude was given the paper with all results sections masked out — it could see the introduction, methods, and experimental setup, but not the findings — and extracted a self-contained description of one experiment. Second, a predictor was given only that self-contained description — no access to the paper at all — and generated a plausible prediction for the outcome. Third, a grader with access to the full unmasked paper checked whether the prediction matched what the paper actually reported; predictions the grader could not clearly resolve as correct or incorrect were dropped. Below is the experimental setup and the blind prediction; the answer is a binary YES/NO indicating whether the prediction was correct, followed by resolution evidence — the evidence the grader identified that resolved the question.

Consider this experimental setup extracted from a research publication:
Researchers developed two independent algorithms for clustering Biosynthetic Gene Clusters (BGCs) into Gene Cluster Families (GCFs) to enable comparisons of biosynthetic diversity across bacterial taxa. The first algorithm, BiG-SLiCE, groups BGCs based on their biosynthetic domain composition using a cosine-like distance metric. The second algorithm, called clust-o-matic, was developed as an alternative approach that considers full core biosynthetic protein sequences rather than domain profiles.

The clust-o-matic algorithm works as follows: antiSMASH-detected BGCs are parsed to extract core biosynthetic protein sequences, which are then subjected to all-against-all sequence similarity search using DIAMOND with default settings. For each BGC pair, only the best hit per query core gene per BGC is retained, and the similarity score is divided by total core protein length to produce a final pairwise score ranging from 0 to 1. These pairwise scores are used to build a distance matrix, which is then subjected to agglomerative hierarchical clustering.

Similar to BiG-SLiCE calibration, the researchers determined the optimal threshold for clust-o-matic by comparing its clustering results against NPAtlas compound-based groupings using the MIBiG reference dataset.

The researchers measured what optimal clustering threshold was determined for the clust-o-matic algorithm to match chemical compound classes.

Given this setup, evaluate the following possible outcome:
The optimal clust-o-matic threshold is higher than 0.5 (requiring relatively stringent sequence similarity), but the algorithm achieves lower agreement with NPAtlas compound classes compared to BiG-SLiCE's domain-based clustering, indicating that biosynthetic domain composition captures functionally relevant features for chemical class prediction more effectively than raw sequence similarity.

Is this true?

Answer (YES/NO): NO